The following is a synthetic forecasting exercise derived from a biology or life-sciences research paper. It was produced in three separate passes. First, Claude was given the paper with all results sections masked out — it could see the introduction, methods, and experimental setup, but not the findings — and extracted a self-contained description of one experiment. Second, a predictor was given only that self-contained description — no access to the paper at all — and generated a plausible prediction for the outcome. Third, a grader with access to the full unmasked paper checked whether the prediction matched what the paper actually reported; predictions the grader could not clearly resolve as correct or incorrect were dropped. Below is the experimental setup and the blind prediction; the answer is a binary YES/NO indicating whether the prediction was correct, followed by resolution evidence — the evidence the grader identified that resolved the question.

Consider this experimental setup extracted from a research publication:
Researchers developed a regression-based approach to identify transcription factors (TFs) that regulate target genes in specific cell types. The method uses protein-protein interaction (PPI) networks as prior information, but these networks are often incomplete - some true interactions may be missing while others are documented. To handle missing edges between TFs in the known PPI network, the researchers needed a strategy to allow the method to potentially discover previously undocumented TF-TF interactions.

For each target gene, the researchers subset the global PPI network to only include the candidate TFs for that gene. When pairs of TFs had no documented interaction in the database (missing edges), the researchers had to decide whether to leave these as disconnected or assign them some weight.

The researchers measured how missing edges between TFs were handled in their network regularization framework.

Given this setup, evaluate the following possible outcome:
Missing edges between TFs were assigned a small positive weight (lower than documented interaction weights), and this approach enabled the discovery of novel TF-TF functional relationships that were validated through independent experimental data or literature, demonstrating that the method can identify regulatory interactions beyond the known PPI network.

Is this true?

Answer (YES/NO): YES